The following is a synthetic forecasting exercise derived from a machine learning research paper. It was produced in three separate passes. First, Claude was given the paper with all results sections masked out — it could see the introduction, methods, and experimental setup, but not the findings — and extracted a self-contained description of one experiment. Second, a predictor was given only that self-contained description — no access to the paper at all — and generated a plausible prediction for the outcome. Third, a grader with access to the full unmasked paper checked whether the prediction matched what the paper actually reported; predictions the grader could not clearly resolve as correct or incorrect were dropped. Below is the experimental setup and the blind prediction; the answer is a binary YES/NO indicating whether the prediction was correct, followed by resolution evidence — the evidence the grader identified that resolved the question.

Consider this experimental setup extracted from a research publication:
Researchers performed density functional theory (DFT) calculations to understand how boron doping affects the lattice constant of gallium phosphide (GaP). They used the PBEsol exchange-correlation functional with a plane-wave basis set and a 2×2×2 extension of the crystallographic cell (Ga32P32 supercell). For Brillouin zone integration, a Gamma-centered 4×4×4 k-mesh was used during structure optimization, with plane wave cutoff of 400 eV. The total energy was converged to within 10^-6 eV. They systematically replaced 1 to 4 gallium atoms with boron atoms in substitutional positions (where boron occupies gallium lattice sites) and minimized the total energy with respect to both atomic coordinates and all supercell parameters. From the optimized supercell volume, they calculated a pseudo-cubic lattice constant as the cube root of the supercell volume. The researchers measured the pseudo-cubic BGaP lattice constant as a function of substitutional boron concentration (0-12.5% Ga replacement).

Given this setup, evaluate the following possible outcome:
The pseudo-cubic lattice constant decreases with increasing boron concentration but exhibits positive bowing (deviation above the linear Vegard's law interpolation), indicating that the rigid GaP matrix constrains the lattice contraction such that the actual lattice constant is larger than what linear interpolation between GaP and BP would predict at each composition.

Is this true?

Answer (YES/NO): NO